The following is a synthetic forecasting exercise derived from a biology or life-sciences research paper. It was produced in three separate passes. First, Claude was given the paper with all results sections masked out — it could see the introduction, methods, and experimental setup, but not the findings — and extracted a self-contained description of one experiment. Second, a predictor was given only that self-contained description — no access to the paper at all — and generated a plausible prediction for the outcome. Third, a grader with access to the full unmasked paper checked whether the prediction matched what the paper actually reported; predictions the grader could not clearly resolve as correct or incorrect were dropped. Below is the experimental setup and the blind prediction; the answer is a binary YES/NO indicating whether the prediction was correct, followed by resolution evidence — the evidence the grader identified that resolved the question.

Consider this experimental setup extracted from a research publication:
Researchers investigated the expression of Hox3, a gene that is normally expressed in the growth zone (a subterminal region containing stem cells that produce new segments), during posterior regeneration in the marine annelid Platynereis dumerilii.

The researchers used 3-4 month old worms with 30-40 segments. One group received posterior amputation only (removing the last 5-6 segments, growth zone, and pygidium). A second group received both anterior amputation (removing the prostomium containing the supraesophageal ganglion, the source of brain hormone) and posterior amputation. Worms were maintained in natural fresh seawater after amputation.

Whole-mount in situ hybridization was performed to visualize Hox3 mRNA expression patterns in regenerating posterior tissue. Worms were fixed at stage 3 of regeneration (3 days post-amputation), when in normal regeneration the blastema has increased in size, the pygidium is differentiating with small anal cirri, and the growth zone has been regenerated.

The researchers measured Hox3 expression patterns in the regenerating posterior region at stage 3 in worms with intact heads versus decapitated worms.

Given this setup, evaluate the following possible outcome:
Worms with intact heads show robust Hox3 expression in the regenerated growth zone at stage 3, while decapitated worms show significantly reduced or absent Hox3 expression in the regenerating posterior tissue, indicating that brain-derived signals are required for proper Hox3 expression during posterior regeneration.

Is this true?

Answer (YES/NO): NO